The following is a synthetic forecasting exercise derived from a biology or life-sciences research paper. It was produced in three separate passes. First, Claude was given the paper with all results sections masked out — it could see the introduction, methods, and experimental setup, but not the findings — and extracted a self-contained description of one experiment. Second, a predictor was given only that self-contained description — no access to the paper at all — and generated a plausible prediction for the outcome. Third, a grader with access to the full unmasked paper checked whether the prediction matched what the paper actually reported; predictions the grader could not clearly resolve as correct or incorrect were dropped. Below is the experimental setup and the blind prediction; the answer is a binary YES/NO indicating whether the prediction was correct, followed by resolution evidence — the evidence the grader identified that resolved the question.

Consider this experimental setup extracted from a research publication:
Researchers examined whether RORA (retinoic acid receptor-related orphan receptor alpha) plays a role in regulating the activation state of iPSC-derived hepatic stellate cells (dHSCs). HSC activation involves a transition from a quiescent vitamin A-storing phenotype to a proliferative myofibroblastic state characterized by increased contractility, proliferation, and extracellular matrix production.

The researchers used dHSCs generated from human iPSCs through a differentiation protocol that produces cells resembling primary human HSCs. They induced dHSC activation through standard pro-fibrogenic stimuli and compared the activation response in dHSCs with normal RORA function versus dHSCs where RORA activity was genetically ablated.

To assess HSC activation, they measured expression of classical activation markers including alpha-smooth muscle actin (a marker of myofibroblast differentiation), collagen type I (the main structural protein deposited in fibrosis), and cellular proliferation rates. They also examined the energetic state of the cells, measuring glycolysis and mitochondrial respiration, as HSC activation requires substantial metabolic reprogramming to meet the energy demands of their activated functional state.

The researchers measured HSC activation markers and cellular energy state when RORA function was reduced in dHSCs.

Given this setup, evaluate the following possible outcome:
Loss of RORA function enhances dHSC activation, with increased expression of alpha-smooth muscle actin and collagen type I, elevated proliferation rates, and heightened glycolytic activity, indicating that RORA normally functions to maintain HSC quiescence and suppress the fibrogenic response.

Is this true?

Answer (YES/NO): NO